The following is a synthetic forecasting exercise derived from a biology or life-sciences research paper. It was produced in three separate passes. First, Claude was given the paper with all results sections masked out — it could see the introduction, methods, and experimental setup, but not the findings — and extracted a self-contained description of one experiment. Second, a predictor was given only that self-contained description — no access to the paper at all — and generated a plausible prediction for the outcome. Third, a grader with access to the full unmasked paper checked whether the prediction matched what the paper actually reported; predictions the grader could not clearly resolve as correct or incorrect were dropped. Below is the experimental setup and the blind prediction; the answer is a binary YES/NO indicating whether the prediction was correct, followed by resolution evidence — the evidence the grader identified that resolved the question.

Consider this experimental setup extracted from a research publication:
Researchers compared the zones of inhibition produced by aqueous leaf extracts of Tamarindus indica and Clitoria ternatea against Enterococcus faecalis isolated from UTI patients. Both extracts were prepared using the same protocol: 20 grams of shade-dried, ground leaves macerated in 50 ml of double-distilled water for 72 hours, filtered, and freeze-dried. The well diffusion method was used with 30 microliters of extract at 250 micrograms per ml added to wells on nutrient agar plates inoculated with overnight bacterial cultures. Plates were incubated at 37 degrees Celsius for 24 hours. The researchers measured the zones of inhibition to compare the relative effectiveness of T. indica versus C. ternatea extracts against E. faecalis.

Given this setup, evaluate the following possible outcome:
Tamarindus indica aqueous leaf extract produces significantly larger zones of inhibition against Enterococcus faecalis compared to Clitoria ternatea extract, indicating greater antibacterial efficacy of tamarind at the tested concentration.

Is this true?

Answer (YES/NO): YES